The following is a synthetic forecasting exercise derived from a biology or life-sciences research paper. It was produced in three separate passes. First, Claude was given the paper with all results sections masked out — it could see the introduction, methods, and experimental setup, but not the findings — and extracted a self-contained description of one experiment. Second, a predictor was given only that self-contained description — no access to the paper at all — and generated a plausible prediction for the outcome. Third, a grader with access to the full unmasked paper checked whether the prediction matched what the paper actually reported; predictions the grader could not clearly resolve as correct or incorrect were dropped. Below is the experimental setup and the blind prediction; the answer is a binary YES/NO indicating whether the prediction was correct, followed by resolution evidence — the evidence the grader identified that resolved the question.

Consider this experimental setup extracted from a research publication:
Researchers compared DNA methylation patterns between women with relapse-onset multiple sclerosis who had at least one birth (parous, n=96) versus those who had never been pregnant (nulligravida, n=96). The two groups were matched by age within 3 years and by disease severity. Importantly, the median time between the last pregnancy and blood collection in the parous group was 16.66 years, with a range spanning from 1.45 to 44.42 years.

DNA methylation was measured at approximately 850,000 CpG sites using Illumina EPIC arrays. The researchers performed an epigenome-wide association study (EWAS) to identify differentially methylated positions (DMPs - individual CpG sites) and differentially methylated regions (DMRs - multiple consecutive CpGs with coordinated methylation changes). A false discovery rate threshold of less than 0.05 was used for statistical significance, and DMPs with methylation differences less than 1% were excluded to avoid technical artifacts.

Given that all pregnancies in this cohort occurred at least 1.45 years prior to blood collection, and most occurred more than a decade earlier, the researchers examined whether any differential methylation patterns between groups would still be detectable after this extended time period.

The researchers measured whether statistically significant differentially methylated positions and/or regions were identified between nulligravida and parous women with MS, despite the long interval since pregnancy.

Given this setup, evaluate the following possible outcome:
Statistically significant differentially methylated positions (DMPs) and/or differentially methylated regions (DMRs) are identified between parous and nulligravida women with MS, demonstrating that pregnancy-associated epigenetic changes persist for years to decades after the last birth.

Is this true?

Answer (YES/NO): YES